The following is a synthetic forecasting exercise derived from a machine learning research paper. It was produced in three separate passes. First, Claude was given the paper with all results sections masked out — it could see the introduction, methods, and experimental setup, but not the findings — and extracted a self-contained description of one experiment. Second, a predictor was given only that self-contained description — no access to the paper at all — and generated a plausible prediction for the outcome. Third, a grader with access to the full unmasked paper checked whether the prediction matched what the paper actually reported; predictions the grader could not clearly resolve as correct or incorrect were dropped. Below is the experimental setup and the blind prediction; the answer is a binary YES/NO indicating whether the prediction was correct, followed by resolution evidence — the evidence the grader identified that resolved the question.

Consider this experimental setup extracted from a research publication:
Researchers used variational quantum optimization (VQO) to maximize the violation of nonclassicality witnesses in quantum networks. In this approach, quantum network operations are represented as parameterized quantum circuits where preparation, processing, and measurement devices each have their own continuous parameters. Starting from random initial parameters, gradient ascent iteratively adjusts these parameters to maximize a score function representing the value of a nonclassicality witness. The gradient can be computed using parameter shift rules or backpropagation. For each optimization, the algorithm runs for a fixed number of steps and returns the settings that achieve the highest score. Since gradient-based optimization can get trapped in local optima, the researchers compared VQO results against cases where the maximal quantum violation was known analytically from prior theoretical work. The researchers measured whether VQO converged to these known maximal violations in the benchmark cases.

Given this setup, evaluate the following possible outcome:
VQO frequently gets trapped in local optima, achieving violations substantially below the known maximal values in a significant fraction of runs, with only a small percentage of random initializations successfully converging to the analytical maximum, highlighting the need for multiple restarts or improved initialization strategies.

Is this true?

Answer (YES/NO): NO